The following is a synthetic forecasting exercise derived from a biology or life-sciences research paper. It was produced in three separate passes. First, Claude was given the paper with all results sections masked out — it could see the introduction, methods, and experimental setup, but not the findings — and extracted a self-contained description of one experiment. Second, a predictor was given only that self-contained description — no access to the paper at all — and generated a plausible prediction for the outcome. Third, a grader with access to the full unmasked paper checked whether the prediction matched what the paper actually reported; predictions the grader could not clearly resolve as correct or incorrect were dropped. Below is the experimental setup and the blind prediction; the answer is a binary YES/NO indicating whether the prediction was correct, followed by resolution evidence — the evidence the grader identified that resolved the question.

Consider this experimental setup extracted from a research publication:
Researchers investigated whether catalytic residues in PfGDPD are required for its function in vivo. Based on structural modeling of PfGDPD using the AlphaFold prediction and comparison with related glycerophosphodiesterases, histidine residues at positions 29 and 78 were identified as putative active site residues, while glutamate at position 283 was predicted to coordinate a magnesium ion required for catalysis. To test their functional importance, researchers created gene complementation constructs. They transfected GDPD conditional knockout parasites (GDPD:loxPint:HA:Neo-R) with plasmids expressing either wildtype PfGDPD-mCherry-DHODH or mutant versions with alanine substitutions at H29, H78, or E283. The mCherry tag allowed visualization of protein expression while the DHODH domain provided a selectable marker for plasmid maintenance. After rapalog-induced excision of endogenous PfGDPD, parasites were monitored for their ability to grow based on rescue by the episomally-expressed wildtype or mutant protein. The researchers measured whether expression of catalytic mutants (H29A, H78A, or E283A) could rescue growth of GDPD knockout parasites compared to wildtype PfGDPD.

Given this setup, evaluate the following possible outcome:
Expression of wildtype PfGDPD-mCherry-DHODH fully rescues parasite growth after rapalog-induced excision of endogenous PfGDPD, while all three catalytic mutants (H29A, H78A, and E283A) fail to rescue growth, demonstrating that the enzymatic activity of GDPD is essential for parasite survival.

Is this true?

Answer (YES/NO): NO